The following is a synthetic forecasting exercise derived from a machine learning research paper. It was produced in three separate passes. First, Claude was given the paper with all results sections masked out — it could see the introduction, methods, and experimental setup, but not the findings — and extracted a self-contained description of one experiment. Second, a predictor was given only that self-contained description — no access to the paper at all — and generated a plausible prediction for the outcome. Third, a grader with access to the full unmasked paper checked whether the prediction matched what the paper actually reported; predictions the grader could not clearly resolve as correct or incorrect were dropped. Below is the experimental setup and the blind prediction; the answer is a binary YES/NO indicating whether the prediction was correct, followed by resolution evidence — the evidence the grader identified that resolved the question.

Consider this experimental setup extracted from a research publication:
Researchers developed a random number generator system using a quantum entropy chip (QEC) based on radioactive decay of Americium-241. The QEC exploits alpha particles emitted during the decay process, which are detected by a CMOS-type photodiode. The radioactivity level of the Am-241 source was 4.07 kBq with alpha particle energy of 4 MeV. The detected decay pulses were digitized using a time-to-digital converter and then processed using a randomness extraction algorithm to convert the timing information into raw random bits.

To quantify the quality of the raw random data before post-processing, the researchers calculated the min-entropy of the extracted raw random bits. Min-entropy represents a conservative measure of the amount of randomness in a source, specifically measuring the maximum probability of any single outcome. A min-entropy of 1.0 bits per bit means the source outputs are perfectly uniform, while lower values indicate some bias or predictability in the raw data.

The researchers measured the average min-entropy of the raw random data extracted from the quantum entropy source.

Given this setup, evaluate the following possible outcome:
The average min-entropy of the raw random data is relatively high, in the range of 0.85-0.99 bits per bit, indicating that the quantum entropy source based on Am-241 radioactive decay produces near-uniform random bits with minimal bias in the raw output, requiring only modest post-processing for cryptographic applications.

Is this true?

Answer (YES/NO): NO